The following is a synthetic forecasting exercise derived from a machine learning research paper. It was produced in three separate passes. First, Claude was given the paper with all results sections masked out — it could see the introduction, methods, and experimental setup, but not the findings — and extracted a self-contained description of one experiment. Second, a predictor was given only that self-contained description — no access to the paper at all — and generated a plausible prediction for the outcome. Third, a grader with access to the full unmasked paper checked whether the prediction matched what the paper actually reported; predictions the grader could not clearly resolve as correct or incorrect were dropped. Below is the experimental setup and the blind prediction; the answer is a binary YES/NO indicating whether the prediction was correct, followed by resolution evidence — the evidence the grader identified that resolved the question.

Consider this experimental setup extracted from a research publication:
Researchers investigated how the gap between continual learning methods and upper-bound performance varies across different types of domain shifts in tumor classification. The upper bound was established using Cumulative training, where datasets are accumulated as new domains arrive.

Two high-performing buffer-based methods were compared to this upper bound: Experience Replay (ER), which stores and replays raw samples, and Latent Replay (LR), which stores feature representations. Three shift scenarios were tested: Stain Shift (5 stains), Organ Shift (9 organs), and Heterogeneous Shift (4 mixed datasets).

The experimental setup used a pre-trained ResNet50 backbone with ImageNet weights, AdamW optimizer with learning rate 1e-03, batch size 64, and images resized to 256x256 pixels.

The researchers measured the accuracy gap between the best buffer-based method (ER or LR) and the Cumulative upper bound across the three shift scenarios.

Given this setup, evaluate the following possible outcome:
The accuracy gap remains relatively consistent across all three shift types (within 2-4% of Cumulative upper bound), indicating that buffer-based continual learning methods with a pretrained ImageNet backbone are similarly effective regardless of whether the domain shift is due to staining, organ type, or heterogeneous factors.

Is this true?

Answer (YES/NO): NO